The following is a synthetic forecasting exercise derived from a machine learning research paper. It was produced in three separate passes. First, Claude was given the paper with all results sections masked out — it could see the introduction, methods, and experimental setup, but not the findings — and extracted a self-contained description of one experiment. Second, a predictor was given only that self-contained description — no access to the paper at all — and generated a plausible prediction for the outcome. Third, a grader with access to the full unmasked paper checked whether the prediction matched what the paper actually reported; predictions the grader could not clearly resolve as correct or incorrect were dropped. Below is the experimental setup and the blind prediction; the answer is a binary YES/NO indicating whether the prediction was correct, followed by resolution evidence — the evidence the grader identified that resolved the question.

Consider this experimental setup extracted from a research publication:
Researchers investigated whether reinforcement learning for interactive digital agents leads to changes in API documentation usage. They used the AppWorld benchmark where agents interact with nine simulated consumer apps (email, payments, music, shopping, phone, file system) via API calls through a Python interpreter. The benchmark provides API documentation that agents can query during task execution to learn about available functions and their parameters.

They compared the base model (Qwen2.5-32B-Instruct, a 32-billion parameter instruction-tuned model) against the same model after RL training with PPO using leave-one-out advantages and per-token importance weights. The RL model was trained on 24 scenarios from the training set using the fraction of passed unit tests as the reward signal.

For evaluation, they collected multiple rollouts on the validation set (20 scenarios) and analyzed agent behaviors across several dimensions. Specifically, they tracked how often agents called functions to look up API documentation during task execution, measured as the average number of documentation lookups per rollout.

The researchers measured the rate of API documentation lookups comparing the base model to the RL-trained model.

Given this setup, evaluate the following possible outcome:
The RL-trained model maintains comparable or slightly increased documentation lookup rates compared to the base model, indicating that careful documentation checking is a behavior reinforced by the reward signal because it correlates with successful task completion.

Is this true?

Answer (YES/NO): NO